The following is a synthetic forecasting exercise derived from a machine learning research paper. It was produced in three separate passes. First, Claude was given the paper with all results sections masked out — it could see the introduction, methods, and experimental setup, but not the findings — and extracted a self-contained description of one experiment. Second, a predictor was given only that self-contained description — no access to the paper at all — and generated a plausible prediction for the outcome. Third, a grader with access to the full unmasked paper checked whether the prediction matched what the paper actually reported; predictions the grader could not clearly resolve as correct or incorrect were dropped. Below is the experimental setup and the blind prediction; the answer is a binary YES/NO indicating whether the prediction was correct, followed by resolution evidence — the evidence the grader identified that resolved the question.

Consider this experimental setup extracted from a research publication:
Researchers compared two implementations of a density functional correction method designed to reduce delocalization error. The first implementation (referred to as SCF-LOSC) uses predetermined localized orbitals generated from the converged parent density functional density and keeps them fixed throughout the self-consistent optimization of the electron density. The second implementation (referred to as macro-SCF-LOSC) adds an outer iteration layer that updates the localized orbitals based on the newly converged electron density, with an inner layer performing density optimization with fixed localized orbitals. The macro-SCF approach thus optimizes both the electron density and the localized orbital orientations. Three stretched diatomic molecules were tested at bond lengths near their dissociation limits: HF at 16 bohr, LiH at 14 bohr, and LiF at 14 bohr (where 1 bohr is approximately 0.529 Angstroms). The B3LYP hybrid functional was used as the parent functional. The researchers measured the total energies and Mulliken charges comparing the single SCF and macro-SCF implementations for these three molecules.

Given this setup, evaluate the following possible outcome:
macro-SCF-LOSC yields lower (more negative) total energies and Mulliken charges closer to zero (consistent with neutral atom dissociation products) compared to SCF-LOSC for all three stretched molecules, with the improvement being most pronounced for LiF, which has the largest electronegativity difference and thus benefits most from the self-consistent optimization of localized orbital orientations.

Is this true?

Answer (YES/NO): NO